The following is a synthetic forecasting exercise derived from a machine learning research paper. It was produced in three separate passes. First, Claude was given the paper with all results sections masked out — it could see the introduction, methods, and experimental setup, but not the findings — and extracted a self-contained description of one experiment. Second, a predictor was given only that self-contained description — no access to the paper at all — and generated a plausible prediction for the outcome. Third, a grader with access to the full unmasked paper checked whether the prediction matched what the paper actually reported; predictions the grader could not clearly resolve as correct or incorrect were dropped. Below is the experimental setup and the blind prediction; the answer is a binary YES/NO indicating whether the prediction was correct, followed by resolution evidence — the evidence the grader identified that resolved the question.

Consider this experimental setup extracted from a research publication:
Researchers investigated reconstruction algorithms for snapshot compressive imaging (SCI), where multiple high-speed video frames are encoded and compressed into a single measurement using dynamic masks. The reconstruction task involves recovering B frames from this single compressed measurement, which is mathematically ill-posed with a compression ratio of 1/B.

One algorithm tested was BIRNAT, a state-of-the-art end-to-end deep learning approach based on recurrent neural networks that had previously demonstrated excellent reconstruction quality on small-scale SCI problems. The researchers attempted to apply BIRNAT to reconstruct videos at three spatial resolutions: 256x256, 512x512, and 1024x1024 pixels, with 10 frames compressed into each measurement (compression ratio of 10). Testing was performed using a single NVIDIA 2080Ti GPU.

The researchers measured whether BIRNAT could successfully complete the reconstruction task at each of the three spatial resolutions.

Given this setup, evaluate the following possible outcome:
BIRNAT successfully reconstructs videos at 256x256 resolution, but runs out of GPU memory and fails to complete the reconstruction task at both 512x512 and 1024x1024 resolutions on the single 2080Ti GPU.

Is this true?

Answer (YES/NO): YES